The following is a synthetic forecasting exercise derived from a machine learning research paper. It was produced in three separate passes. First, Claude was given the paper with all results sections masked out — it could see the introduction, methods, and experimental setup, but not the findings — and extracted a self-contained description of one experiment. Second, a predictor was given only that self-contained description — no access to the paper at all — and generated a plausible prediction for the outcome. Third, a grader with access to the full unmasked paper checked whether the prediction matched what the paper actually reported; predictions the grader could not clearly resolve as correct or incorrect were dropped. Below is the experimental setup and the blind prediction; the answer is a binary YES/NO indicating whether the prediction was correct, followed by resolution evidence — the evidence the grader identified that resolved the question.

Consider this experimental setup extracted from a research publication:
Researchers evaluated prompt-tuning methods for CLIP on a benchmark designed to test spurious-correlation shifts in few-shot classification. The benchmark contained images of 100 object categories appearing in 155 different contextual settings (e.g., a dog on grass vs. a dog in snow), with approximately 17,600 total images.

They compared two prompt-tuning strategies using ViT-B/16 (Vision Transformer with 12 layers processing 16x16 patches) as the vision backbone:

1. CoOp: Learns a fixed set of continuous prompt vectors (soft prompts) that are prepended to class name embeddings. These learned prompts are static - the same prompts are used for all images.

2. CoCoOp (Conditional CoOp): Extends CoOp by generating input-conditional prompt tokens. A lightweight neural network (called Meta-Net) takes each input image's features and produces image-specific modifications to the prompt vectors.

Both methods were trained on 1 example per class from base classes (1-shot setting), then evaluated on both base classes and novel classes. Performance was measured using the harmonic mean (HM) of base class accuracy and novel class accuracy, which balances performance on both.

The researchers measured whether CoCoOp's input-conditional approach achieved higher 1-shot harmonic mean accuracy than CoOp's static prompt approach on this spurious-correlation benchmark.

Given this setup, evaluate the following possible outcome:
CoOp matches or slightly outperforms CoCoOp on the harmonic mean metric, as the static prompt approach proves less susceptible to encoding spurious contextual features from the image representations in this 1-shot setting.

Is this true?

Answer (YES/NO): NO